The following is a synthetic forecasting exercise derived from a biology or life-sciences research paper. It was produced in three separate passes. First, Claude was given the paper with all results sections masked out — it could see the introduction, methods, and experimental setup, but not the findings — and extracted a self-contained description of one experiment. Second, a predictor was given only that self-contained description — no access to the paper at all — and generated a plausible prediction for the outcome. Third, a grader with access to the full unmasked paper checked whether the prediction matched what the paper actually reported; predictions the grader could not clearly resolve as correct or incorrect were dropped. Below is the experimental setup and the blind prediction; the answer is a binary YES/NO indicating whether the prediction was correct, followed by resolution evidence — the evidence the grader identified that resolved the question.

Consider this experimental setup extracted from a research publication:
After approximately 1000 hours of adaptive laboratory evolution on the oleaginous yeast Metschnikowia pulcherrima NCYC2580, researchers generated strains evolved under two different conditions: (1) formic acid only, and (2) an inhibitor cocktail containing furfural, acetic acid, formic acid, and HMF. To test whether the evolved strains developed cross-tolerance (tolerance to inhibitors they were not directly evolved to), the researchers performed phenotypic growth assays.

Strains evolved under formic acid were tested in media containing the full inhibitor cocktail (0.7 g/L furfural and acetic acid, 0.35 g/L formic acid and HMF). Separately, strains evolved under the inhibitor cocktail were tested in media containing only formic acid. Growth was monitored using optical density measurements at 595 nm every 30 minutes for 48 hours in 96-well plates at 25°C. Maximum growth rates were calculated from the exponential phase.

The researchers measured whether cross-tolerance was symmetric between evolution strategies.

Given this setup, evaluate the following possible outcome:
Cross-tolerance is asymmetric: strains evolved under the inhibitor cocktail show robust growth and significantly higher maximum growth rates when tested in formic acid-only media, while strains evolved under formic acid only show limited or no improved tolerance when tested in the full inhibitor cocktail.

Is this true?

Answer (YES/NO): NO